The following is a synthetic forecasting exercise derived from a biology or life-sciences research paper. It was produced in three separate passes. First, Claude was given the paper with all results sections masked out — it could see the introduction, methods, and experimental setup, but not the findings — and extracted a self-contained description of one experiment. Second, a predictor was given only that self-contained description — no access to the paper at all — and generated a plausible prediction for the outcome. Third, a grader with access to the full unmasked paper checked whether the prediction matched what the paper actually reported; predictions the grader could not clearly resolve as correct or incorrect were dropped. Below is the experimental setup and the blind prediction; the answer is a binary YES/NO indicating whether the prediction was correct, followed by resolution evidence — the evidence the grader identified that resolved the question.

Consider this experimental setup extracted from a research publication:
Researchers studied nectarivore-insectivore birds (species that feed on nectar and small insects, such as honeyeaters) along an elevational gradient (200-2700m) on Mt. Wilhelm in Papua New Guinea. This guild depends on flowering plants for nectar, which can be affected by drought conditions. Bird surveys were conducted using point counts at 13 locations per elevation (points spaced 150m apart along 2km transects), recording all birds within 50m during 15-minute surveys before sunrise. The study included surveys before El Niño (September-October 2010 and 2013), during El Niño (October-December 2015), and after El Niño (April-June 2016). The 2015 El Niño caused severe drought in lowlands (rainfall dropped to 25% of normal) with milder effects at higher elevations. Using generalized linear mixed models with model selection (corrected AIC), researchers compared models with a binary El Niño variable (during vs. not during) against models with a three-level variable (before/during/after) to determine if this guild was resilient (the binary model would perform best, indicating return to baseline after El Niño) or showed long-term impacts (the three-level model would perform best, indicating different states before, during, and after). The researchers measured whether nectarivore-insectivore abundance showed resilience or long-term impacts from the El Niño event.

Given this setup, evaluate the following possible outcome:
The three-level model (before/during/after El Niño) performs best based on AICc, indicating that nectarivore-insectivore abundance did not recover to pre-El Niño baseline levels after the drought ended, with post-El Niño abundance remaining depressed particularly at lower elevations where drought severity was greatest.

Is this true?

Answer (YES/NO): NO